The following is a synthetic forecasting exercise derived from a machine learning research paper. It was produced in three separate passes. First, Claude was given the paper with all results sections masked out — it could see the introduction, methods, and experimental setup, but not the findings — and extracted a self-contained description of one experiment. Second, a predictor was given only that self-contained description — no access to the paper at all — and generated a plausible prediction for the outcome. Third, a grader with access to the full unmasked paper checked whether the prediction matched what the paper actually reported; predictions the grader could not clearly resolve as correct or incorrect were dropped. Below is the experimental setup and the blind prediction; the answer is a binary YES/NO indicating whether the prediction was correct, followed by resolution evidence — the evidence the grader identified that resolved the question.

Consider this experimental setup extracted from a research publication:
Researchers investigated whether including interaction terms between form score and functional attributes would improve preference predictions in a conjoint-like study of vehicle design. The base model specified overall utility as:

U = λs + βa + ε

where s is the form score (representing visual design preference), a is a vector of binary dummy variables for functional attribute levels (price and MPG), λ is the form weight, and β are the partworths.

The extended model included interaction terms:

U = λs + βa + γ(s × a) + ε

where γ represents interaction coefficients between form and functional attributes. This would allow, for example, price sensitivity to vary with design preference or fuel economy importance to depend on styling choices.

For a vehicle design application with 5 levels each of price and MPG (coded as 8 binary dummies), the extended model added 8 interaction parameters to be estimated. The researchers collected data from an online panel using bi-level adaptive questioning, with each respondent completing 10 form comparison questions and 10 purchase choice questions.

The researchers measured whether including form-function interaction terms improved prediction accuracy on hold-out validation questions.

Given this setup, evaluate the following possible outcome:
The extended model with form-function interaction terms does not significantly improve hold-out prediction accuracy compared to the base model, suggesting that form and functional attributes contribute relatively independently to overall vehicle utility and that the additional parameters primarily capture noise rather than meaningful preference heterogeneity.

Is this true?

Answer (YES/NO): YES